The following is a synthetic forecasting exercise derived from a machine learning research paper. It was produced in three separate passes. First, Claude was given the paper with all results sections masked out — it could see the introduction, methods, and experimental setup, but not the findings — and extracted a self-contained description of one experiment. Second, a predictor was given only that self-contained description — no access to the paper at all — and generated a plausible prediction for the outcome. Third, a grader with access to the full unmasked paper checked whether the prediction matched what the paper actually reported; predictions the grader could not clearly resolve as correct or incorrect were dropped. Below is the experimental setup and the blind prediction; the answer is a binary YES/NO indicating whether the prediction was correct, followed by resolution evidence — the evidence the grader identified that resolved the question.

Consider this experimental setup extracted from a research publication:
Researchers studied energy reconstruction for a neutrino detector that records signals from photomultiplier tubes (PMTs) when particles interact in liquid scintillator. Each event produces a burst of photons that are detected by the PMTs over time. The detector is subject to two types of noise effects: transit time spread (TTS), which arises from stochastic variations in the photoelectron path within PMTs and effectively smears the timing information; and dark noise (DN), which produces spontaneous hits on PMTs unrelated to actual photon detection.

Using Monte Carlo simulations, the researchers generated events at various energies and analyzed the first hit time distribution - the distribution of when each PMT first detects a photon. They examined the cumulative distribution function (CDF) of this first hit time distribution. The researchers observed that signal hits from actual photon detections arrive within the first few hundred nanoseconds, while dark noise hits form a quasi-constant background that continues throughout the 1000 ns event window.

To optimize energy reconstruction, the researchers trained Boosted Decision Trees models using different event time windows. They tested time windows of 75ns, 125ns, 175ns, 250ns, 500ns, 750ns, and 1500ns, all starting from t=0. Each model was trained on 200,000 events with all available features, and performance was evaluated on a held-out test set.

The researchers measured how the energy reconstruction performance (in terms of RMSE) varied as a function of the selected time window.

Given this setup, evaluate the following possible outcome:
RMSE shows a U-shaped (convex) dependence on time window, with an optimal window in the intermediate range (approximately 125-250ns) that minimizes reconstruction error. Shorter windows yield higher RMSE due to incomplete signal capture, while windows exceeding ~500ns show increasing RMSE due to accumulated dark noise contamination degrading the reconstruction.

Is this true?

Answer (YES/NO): NO